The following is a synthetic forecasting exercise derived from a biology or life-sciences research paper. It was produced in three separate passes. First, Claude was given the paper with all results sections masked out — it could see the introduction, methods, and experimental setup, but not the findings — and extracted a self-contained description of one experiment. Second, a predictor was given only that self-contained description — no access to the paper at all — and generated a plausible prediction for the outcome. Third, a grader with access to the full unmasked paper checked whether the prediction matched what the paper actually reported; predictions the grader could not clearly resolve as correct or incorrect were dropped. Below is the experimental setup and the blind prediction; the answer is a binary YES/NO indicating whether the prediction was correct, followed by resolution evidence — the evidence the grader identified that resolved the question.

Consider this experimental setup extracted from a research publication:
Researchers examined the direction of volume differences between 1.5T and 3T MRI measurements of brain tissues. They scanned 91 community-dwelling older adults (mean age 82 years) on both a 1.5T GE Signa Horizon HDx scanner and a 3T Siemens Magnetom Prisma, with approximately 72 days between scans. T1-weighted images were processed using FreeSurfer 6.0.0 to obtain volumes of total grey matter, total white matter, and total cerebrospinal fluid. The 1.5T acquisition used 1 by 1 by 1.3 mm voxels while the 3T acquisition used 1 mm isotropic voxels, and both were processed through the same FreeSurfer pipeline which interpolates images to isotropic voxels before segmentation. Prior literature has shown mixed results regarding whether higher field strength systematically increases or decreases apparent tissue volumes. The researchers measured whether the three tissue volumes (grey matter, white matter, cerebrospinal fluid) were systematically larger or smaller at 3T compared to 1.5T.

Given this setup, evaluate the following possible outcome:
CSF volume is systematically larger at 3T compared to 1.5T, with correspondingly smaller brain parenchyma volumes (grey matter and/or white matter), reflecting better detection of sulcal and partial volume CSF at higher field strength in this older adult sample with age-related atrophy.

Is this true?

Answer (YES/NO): NO